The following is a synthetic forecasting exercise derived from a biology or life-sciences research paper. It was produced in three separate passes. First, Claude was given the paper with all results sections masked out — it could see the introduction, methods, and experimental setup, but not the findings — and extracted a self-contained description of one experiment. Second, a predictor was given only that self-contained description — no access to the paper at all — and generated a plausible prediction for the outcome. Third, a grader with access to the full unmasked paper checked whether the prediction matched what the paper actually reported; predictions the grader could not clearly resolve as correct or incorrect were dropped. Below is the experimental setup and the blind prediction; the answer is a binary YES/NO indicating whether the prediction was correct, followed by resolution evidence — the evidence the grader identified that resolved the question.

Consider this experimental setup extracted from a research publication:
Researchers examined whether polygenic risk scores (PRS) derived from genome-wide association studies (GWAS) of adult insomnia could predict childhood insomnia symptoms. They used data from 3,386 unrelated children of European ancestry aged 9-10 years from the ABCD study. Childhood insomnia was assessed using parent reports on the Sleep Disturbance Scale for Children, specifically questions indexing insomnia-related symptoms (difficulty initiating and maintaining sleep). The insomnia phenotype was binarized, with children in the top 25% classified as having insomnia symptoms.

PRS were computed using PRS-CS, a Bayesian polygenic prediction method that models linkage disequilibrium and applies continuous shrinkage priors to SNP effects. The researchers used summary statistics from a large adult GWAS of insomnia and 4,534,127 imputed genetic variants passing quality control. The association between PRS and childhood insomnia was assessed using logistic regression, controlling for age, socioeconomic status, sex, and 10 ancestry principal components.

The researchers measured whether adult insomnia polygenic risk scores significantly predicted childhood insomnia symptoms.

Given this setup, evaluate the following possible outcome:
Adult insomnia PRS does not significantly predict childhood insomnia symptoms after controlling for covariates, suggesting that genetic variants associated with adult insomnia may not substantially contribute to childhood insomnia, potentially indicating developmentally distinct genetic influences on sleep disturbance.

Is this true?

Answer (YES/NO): YES